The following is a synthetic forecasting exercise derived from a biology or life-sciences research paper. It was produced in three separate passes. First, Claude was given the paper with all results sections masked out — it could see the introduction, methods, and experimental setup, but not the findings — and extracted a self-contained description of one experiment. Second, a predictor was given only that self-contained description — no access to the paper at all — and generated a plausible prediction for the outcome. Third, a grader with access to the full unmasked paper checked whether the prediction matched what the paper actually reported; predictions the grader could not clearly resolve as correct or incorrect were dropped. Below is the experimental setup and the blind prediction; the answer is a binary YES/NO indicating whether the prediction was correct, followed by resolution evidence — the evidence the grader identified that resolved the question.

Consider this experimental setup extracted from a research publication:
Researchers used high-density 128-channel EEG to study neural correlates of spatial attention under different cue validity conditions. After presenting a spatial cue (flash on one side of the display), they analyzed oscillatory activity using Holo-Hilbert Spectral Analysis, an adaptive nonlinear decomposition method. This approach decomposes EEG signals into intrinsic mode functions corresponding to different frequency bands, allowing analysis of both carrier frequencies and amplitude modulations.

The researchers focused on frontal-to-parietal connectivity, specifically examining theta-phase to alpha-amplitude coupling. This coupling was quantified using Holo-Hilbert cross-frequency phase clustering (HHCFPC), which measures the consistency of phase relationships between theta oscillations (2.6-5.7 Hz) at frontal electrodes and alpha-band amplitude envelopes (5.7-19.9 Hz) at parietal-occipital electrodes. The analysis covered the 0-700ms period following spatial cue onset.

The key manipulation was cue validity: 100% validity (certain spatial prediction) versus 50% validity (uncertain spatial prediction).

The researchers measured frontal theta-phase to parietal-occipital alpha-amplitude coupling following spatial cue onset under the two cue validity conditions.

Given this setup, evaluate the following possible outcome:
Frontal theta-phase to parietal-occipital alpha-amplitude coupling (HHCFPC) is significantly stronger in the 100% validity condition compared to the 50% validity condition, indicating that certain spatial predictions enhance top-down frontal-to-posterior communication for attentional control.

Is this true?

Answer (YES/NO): YES